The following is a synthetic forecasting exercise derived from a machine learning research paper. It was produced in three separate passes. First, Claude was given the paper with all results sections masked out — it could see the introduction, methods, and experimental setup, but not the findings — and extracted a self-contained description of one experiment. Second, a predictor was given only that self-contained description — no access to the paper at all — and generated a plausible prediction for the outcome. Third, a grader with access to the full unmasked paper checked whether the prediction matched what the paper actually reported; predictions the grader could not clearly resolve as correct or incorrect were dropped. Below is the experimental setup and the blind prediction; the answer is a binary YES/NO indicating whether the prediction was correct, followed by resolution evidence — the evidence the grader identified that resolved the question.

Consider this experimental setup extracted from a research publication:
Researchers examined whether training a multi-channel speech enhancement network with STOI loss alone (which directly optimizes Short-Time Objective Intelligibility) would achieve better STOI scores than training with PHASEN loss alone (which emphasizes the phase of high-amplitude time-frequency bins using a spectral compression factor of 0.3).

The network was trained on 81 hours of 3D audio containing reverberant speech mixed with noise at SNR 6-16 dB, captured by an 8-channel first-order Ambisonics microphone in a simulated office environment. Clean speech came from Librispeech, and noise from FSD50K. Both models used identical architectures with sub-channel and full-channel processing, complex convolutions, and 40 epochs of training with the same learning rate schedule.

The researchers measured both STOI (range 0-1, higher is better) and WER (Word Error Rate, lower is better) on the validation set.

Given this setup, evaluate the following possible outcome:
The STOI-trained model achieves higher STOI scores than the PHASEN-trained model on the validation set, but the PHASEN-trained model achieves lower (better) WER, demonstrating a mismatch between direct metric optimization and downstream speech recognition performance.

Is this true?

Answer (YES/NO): NO